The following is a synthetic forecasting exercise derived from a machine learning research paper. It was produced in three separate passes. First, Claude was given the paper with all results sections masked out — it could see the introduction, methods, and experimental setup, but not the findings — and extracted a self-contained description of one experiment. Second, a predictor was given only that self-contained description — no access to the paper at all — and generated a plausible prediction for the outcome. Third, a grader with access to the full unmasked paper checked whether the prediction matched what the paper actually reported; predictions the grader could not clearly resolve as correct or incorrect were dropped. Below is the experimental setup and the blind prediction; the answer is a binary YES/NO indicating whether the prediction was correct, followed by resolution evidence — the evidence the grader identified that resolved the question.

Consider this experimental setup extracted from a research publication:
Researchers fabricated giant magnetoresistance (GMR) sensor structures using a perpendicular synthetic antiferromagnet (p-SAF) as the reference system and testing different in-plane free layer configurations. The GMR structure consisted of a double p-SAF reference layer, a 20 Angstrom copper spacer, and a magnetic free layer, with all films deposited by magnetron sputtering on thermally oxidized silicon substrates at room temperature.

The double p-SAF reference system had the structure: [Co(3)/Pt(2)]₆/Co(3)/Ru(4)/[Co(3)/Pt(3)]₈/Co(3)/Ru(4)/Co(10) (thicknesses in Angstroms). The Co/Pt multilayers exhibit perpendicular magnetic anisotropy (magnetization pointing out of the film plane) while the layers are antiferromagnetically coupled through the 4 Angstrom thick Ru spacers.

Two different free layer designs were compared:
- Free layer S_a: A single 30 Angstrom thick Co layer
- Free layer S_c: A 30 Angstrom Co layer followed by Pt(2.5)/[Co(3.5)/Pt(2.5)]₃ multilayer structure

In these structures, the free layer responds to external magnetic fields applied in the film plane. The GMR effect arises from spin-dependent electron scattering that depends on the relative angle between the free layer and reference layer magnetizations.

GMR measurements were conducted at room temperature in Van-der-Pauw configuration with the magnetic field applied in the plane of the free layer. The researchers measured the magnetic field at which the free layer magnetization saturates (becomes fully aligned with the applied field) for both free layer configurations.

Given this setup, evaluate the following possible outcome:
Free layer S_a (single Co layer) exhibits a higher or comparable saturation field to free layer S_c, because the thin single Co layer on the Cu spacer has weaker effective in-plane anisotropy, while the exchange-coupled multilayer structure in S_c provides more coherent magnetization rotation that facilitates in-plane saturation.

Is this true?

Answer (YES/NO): YES